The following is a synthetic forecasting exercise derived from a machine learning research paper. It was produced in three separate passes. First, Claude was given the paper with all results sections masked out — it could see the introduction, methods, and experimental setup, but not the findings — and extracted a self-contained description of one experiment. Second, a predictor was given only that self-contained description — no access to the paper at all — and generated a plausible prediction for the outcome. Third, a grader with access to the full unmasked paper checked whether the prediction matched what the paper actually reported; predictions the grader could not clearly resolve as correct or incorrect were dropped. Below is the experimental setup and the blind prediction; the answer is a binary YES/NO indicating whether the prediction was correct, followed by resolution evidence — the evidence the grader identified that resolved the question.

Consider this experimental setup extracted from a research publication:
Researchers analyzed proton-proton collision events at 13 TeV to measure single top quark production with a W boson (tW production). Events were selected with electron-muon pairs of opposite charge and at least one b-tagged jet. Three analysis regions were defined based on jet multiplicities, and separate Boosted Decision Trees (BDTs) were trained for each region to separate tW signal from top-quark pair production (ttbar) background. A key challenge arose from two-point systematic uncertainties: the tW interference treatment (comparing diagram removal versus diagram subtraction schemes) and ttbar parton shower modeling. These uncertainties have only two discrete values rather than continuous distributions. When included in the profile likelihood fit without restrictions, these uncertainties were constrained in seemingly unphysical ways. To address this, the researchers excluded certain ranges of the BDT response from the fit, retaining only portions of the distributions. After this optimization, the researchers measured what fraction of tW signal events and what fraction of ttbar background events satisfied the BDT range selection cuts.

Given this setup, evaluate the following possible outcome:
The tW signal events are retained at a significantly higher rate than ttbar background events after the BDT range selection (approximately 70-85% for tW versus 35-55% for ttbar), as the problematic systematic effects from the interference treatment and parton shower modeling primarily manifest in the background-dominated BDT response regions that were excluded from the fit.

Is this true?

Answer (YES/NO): NO